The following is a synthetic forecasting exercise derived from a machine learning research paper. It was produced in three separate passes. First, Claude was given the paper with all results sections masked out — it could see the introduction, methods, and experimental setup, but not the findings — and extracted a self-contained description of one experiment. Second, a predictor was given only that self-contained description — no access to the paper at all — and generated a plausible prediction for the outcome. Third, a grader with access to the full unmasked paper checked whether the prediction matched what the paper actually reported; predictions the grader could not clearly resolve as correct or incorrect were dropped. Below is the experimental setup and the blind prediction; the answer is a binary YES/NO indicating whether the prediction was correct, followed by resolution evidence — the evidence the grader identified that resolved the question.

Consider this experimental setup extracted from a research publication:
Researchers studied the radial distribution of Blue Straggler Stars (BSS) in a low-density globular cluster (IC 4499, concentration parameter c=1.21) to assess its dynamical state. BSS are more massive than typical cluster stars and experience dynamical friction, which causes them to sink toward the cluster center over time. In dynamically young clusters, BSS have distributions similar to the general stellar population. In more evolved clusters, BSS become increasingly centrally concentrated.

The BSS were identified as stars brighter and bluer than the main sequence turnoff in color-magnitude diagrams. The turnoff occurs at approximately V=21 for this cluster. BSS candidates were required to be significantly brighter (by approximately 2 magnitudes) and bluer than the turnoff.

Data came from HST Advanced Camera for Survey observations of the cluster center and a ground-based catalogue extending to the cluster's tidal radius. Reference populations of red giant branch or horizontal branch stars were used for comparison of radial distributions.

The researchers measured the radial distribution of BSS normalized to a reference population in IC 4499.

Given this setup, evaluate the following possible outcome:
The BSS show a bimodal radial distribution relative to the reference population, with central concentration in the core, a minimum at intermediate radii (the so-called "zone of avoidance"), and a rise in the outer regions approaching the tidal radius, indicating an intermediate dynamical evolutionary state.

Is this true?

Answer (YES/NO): NO